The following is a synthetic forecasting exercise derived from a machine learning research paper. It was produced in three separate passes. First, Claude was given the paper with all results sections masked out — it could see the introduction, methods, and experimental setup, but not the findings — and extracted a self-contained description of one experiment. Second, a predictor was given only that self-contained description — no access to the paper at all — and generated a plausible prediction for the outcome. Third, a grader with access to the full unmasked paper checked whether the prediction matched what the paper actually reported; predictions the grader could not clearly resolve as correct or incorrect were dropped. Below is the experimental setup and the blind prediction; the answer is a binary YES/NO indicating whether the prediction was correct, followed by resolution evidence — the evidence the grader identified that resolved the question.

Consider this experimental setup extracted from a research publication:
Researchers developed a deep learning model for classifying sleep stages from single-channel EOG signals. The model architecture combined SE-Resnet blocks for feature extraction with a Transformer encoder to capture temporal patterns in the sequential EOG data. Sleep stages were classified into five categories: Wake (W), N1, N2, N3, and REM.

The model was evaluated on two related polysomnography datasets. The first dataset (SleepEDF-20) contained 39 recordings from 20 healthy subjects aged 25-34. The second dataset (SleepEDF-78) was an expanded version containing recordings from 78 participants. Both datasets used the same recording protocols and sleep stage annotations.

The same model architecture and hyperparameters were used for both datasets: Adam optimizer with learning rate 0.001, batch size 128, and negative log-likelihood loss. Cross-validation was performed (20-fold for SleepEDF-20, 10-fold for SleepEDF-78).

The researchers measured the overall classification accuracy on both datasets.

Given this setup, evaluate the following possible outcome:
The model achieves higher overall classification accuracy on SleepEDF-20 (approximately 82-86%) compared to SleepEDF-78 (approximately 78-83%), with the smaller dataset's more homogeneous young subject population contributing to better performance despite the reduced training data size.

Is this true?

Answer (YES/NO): NO